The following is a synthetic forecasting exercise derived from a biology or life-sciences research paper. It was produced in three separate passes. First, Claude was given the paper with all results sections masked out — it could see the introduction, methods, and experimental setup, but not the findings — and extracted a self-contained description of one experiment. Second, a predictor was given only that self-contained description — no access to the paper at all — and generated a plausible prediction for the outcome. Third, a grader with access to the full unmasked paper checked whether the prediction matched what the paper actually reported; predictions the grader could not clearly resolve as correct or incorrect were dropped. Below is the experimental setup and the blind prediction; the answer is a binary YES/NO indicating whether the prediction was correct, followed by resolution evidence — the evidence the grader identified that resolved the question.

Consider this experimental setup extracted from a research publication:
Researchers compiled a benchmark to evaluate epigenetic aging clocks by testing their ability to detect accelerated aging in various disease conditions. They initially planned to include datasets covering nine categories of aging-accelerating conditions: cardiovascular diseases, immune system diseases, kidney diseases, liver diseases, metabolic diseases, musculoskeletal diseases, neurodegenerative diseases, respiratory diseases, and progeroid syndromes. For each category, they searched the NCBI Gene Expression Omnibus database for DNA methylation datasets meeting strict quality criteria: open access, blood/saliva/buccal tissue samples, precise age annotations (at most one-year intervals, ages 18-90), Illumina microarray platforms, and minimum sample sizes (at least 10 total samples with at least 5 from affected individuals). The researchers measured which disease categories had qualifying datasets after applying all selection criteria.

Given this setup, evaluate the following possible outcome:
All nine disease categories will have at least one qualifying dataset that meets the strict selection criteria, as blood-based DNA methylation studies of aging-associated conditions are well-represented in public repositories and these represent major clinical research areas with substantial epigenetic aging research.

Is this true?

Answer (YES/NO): NO